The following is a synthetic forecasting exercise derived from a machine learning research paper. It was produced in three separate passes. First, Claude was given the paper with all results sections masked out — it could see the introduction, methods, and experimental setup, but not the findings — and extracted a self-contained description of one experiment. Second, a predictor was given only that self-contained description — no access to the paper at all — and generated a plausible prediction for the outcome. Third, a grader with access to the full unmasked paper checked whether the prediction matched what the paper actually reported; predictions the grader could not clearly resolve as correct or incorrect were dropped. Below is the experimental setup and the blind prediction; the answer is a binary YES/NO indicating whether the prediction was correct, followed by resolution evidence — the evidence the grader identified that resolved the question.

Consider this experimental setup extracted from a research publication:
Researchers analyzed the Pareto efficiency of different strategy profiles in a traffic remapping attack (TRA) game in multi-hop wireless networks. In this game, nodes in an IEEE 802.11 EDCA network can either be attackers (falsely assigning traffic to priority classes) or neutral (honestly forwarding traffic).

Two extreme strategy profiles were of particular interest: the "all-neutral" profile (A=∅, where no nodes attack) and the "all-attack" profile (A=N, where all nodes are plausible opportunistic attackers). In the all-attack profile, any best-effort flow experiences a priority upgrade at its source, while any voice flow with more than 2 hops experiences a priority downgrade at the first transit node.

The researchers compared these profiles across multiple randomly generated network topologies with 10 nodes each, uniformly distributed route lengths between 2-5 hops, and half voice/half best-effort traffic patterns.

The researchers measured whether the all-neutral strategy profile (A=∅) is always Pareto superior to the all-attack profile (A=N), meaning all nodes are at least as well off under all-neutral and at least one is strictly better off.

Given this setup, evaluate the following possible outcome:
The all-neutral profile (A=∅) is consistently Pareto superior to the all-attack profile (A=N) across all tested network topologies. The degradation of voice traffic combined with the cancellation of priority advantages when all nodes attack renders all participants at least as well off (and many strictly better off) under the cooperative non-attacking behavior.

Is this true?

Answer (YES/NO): NO